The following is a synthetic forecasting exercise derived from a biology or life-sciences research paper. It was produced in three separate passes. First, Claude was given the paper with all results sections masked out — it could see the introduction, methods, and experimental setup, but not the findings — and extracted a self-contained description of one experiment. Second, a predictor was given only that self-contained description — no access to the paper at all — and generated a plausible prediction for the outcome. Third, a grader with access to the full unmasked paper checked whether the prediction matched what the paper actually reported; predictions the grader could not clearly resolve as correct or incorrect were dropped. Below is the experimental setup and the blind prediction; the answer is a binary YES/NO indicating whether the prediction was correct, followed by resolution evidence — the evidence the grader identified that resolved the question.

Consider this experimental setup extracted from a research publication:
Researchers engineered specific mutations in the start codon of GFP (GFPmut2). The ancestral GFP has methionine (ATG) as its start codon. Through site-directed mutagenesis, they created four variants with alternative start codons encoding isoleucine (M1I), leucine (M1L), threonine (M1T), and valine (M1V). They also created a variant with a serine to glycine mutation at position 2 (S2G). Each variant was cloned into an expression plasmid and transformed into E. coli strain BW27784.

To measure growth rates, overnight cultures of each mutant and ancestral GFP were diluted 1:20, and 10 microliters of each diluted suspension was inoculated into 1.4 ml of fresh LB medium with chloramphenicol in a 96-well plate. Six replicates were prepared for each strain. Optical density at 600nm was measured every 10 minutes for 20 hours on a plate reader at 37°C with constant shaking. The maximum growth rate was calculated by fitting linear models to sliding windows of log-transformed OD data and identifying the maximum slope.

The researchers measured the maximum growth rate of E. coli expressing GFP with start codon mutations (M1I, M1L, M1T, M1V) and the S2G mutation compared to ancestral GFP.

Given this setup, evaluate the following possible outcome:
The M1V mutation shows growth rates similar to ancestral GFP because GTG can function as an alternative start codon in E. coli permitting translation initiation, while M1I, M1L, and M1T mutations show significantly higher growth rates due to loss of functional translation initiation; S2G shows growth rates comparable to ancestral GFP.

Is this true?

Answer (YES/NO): NO